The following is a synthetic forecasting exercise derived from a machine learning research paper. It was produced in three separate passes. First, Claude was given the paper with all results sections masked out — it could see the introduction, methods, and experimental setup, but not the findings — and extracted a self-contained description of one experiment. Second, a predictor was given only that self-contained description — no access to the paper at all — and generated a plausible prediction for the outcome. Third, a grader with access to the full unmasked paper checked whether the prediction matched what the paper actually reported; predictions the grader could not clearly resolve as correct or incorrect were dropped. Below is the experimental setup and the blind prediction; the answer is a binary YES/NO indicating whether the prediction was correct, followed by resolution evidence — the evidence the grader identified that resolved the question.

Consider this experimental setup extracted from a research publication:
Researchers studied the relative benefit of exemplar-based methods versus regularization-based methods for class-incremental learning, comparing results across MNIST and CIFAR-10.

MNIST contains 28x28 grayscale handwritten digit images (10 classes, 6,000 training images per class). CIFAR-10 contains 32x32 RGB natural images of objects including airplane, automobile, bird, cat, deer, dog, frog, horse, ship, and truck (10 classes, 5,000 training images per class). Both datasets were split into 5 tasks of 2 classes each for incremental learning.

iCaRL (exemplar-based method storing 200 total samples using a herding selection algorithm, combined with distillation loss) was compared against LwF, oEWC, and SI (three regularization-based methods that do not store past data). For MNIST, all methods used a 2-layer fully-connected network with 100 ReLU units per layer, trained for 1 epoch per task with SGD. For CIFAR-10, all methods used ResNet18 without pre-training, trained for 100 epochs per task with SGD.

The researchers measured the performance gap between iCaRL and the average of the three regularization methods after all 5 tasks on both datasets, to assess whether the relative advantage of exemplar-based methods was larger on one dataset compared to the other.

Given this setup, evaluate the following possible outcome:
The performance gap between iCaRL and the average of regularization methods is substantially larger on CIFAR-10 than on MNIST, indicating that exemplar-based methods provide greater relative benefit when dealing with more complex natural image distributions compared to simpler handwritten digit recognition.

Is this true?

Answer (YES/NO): NO